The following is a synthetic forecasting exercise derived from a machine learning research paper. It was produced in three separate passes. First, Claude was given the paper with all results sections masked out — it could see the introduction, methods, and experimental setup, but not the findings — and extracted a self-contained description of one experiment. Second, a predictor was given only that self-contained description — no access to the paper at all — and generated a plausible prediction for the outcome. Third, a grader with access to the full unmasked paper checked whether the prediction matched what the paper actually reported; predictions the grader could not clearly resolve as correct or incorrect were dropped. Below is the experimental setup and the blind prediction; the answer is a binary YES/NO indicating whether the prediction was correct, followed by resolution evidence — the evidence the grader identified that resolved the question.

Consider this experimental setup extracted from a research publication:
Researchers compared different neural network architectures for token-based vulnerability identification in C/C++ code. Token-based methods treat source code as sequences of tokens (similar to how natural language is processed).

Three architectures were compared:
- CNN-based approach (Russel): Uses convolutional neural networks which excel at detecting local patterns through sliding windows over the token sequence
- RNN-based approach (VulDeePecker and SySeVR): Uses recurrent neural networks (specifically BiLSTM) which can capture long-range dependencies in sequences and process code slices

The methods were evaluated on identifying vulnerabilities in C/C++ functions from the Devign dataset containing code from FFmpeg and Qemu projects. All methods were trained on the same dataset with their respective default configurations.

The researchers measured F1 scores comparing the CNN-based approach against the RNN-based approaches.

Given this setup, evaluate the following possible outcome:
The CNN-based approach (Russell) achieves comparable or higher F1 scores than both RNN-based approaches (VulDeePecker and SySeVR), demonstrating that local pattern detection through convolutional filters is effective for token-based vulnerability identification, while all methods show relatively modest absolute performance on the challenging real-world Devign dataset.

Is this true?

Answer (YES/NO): NO